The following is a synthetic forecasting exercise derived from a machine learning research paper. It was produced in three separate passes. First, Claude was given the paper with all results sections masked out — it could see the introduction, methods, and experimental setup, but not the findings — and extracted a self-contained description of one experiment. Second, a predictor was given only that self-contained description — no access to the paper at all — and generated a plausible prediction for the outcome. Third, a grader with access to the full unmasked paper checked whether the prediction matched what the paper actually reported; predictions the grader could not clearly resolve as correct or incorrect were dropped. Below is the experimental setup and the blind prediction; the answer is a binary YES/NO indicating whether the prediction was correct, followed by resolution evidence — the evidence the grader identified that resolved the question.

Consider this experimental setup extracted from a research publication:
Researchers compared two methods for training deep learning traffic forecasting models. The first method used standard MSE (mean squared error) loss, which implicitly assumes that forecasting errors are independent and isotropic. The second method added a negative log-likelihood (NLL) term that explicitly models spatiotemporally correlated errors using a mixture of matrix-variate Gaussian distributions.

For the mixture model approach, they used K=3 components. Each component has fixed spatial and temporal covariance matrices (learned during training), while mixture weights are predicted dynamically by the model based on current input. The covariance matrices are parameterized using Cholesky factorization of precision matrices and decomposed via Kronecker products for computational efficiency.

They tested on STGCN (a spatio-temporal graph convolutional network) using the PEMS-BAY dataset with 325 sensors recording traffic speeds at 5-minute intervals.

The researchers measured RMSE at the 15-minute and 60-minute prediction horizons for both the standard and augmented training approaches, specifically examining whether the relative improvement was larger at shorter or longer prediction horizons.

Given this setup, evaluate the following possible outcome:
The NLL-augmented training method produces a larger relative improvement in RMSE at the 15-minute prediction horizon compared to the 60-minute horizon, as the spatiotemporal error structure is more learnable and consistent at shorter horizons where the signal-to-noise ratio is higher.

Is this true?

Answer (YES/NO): YES